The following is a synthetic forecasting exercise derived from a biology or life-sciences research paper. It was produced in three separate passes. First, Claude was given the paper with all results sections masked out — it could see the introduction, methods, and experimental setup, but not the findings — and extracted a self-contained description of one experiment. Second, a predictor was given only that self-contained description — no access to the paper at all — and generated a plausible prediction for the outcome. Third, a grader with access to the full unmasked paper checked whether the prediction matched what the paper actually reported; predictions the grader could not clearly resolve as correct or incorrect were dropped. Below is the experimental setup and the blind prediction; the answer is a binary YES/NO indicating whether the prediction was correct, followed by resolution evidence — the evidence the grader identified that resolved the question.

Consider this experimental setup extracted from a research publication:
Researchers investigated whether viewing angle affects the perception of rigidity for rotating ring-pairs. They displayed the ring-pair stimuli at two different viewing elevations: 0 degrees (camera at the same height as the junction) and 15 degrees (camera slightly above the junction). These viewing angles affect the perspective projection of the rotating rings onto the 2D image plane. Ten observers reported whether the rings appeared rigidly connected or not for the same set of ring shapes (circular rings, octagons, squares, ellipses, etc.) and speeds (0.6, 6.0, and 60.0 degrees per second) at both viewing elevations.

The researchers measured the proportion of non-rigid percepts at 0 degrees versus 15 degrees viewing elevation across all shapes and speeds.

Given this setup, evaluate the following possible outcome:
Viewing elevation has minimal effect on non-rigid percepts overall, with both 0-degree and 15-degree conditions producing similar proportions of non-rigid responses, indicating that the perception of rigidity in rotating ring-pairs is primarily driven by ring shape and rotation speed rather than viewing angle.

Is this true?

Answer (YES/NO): YES